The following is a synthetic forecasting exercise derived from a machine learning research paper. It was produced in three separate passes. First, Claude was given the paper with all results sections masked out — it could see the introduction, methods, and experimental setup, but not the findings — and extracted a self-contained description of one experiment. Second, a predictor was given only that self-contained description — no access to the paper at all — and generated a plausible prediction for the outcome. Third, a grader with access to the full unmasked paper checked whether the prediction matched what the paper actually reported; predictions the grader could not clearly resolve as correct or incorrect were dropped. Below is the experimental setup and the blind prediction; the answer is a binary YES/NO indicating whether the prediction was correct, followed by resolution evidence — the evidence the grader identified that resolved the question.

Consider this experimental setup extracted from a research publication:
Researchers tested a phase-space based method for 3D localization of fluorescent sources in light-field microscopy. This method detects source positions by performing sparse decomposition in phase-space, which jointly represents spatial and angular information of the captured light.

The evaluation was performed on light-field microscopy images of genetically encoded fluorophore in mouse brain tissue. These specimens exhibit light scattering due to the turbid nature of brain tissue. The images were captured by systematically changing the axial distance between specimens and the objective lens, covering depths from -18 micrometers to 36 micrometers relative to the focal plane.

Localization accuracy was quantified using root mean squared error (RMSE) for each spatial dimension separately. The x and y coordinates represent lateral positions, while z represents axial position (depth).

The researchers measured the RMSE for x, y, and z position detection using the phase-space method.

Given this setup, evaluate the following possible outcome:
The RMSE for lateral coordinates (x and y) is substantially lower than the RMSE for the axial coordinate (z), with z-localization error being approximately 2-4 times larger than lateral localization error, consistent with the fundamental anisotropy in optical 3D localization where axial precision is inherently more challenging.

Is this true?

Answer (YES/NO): NO